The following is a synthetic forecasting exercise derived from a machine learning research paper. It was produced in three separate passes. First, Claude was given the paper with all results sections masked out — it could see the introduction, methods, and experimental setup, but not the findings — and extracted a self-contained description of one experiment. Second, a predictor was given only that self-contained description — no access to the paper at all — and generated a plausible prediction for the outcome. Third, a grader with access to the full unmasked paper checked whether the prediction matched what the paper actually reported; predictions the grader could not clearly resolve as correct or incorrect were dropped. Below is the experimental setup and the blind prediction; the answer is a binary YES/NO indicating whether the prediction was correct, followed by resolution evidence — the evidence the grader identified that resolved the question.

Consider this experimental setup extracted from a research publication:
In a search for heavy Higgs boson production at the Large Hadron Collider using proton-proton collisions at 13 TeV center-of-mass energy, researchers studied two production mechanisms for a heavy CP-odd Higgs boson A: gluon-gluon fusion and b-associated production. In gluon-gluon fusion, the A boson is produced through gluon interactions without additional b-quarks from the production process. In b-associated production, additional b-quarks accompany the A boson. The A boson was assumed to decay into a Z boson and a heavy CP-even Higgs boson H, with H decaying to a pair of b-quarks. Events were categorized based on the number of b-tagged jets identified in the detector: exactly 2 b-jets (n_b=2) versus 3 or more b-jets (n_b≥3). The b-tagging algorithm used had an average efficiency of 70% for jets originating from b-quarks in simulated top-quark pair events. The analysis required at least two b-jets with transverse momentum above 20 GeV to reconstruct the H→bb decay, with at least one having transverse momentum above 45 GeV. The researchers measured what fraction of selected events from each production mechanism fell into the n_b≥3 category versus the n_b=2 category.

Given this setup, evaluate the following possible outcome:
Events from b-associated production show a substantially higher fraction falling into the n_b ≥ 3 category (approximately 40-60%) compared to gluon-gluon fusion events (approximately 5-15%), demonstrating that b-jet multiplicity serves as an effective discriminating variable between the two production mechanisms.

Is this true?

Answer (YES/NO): NO